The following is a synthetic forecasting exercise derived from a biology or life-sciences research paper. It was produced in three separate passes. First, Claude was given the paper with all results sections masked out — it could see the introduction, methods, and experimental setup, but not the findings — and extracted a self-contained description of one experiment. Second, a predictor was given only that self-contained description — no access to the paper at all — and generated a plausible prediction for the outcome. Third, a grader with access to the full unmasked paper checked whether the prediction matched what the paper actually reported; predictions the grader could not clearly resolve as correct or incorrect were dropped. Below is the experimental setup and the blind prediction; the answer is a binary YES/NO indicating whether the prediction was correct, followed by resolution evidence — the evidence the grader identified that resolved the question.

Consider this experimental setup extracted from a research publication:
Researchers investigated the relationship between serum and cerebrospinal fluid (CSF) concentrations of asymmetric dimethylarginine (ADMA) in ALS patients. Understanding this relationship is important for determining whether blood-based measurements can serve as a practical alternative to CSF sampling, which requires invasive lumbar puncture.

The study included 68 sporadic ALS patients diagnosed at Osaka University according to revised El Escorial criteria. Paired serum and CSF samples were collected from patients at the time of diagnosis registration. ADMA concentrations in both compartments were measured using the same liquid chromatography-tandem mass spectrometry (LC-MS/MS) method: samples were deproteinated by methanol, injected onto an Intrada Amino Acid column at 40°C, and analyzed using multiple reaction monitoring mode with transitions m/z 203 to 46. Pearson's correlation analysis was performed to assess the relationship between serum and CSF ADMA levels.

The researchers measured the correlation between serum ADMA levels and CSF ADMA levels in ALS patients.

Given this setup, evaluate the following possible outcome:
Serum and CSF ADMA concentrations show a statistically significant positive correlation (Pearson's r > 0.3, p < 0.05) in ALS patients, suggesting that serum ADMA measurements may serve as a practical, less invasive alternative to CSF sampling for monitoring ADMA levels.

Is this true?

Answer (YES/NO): YES